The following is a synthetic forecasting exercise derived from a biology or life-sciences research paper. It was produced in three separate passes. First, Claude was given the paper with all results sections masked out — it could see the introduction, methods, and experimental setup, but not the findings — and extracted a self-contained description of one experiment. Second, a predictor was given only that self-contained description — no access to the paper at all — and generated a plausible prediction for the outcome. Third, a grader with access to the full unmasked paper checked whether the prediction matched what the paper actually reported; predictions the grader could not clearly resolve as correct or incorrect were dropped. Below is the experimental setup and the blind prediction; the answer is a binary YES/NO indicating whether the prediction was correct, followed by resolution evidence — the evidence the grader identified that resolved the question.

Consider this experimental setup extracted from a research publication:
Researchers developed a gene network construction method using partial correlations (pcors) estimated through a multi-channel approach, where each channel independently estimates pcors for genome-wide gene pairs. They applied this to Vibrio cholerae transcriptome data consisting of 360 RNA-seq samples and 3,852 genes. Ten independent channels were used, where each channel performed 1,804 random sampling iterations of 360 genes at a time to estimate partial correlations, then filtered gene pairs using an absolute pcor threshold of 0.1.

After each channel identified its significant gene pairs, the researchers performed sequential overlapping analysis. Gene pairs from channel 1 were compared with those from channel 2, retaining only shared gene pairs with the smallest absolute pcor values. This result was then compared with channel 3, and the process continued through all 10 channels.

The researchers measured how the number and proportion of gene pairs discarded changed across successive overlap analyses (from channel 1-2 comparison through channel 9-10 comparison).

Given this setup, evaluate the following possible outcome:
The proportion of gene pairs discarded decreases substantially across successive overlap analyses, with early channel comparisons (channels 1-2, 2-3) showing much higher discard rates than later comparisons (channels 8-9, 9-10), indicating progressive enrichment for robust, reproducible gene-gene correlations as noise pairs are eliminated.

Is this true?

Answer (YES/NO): YES